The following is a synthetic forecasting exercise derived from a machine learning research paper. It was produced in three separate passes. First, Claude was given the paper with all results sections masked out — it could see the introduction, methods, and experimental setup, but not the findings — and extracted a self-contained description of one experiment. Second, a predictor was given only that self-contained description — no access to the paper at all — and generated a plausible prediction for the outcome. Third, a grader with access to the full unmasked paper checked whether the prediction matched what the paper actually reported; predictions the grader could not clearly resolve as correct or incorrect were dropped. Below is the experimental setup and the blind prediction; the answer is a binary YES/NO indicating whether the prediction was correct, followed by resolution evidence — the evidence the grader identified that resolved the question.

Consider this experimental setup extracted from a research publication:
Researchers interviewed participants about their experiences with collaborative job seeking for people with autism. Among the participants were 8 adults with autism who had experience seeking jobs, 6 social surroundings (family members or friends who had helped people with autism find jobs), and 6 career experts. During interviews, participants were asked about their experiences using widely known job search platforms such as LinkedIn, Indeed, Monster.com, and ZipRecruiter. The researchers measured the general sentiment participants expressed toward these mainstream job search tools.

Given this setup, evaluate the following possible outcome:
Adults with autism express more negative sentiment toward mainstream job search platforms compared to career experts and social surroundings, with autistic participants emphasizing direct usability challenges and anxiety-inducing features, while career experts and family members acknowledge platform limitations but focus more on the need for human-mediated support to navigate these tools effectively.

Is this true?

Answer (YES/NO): NO